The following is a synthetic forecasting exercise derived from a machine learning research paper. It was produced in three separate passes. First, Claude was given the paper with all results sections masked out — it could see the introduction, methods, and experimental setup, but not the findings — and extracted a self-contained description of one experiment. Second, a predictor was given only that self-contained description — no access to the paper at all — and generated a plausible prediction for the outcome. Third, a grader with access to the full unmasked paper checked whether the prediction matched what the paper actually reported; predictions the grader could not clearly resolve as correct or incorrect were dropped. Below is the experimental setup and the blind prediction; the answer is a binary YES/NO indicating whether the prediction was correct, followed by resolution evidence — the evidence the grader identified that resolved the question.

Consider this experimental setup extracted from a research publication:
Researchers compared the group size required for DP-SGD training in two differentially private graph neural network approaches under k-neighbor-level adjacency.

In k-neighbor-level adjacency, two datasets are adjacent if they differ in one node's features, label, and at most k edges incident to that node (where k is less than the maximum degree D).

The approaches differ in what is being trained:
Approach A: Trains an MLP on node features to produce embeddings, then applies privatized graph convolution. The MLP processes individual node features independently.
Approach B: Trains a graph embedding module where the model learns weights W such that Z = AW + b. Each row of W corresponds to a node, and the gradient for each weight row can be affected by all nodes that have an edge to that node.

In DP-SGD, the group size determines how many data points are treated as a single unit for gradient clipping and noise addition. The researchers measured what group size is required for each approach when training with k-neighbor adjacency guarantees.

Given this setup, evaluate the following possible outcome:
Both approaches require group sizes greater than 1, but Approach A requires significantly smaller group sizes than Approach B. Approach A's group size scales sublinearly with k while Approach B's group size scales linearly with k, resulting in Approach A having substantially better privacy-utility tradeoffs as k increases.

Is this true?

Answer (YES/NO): NO